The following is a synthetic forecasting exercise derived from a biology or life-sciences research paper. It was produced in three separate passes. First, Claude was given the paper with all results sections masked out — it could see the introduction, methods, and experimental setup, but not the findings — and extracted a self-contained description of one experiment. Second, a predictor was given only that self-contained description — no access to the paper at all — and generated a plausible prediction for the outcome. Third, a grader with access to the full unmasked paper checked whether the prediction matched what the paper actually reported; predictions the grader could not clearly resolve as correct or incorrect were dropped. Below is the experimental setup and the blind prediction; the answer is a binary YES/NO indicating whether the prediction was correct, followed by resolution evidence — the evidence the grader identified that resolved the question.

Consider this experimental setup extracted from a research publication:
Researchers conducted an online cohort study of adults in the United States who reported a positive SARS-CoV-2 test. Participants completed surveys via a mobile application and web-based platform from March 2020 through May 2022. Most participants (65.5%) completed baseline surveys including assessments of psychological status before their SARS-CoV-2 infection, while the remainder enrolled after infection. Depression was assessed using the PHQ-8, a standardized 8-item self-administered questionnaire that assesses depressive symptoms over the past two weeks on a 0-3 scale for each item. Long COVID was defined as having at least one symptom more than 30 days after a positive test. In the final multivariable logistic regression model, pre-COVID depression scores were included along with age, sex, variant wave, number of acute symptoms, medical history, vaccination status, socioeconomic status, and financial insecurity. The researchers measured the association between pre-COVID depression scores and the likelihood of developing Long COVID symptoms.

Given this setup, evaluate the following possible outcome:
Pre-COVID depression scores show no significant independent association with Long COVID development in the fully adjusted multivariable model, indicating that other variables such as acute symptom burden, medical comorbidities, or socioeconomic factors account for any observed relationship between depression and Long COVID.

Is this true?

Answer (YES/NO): NO